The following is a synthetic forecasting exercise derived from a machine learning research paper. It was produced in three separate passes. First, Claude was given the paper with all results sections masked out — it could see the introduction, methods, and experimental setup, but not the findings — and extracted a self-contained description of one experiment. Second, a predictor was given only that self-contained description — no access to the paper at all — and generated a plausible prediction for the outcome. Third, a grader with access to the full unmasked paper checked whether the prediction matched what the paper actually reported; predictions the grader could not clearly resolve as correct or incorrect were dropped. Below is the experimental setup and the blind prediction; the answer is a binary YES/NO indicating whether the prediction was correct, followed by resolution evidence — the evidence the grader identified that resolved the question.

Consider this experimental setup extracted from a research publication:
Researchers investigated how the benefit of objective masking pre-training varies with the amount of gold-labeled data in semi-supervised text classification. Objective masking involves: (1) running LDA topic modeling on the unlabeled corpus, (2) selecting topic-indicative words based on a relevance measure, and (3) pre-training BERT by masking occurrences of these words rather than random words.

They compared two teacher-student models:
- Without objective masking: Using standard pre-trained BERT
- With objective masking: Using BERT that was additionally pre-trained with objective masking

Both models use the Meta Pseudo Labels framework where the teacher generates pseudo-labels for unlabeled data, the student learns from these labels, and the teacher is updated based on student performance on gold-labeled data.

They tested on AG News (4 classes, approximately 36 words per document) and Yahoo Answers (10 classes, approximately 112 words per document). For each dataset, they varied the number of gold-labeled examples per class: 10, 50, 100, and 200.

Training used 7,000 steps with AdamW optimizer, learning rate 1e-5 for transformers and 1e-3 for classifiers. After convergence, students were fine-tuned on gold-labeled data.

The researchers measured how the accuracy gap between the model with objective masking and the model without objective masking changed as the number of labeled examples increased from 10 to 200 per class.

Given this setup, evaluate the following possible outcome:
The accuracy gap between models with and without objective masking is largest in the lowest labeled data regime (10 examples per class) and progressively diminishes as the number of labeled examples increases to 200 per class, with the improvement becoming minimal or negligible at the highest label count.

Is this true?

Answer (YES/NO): YES